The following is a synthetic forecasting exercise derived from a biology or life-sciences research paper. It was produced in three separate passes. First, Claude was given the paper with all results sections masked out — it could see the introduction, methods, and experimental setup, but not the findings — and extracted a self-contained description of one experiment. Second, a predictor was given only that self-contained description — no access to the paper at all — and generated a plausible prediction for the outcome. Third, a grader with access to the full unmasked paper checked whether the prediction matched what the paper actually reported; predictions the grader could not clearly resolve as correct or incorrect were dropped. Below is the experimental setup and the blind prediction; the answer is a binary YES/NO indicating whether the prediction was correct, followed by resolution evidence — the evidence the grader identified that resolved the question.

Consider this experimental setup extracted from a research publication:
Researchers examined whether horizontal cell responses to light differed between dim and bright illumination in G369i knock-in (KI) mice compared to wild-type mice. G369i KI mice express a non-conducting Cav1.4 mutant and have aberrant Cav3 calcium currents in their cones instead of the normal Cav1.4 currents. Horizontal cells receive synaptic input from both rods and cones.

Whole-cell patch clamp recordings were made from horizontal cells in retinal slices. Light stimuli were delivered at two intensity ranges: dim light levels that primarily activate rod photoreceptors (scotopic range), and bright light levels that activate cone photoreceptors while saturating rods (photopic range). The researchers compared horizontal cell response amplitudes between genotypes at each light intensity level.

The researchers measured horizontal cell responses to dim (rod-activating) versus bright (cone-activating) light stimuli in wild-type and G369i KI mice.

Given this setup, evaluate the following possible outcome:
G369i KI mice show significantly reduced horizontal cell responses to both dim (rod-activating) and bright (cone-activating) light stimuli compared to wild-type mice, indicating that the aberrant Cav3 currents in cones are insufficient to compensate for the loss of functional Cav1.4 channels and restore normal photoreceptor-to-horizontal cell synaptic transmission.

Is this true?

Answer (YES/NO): NO